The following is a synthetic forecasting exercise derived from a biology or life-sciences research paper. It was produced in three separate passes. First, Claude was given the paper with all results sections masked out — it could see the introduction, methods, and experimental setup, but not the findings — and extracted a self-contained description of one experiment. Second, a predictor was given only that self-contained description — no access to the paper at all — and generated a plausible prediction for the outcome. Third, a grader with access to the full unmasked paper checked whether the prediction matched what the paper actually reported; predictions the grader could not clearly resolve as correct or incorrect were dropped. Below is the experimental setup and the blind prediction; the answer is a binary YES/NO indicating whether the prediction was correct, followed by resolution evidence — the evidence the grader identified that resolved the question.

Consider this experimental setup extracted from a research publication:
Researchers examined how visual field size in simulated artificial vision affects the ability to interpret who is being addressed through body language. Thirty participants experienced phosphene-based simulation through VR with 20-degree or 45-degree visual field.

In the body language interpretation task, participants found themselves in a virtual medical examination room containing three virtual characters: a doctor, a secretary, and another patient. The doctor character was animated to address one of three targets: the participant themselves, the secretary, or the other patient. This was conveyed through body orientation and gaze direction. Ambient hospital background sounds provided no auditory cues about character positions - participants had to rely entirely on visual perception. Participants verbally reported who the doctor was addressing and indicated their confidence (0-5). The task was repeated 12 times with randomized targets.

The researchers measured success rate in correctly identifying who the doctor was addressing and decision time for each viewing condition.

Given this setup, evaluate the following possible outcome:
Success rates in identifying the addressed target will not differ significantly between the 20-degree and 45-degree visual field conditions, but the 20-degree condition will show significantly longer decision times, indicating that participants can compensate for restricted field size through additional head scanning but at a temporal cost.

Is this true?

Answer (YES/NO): NO